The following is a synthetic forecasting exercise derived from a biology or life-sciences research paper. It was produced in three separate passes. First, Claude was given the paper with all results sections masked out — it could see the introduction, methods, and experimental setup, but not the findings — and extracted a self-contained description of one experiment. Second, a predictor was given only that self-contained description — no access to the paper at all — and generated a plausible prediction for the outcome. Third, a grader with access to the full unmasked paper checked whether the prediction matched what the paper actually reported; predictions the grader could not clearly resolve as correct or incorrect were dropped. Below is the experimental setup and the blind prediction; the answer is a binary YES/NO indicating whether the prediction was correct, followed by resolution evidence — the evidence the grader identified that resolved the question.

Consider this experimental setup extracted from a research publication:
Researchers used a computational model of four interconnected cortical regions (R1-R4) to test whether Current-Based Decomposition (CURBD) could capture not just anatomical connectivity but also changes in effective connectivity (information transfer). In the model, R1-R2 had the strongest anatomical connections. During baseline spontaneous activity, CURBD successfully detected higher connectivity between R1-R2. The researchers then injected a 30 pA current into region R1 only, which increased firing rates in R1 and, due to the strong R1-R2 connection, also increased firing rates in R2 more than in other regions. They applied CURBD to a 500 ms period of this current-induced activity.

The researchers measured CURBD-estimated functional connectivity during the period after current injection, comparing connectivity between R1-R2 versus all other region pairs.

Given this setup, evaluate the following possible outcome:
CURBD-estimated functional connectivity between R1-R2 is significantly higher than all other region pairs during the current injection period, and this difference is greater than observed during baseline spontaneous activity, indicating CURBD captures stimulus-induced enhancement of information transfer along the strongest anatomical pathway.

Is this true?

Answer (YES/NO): YES